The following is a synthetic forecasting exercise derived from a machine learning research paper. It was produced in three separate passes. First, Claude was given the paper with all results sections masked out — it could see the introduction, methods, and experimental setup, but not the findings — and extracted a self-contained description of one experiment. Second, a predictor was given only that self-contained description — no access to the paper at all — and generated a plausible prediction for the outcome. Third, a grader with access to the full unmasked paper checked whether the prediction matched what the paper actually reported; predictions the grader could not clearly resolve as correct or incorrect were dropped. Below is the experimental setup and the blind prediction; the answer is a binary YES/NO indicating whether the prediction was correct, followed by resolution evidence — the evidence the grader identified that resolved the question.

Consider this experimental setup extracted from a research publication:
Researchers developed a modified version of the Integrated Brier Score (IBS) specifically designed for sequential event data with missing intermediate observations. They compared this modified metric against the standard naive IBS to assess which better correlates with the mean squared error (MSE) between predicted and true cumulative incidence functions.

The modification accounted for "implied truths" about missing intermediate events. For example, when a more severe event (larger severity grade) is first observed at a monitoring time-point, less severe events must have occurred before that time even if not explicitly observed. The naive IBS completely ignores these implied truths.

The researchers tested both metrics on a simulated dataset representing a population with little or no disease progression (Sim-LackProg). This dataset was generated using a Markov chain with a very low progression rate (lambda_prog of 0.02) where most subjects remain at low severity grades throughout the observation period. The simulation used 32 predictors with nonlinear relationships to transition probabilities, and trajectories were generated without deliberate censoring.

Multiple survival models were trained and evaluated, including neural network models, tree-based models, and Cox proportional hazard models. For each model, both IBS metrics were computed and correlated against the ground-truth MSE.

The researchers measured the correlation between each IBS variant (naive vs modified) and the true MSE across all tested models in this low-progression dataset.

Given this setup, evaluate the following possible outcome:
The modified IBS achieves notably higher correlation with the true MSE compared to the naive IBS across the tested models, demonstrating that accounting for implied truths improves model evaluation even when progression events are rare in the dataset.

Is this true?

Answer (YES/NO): YES